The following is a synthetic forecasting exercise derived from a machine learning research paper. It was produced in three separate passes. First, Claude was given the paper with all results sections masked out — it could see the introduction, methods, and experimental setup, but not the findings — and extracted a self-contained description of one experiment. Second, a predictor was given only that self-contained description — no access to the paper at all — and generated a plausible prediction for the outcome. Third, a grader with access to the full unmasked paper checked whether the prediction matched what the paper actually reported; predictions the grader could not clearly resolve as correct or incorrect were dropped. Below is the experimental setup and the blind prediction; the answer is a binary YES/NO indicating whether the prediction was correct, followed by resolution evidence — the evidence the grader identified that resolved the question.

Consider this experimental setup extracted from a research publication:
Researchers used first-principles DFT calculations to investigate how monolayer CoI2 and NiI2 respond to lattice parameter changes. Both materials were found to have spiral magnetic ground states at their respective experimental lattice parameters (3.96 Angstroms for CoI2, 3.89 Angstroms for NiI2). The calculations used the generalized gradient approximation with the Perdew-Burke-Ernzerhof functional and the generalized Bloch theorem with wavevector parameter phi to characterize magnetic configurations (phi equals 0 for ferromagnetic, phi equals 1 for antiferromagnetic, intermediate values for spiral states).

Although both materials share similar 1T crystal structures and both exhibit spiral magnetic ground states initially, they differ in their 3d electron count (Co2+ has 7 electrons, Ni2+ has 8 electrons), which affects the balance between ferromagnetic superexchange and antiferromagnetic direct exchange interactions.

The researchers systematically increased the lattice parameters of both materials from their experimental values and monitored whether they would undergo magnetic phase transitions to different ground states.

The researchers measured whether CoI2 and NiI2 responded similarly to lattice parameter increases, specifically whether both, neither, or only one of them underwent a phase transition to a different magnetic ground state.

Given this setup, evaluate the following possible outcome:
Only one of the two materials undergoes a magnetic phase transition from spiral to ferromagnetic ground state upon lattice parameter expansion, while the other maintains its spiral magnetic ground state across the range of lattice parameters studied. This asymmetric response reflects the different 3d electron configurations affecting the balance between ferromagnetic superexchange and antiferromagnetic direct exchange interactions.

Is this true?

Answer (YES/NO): YES